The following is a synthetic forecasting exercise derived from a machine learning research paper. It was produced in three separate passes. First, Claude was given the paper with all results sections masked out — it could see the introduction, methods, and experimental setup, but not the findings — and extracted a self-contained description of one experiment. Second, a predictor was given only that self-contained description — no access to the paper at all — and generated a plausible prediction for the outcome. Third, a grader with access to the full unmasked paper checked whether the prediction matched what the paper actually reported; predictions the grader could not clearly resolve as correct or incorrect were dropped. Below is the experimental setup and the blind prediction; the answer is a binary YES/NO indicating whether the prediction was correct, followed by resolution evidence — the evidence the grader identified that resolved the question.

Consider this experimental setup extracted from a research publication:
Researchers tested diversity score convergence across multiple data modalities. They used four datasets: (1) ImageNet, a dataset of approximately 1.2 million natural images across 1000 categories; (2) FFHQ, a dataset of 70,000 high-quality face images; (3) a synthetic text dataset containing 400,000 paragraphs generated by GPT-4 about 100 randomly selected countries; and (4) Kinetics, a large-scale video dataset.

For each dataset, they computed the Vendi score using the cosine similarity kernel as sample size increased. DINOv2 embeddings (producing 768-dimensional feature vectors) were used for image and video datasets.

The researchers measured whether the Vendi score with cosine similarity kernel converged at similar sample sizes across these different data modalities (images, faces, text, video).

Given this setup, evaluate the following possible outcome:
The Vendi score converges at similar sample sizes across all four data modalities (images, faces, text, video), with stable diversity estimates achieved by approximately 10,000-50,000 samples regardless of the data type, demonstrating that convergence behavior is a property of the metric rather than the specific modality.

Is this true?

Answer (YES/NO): NO